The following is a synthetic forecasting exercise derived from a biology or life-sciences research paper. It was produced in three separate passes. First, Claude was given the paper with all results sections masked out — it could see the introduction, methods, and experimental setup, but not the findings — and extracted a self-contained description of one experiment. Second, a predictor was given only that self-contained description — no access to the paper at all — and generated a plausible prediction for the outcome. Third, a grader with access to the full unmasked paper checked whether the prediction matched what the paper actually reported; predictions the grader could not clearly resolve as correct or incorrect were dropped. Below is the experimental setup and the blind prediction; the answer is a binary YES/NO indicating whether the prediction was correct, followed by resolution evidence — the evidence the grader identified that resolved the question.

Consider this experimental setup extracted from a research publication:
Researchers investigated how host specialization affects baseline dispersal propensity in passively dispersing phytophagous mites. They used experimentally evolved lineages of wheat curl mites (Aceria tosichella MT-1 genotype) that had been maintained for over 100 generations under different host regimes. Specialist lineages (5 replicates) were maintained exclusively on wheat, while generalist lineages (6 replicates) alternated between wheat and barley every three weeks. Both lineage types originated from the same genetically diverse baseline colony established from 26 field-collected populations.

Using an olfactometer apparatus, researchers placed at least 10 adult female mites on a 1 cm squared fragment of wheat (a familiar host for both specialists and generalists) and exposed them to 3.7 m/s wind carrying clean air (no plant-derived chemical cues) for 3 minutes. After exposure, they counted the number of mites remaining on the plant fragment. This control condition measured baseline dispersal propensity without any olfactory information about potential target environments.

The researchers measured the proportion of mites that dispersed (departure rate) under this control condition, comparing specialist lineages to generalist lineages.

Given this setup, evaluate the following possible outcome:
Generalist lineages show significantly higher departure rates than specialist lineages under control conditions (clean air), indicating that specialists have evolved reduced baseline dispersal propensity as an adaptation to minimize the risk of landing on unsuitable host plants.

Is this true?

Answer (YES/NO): YES